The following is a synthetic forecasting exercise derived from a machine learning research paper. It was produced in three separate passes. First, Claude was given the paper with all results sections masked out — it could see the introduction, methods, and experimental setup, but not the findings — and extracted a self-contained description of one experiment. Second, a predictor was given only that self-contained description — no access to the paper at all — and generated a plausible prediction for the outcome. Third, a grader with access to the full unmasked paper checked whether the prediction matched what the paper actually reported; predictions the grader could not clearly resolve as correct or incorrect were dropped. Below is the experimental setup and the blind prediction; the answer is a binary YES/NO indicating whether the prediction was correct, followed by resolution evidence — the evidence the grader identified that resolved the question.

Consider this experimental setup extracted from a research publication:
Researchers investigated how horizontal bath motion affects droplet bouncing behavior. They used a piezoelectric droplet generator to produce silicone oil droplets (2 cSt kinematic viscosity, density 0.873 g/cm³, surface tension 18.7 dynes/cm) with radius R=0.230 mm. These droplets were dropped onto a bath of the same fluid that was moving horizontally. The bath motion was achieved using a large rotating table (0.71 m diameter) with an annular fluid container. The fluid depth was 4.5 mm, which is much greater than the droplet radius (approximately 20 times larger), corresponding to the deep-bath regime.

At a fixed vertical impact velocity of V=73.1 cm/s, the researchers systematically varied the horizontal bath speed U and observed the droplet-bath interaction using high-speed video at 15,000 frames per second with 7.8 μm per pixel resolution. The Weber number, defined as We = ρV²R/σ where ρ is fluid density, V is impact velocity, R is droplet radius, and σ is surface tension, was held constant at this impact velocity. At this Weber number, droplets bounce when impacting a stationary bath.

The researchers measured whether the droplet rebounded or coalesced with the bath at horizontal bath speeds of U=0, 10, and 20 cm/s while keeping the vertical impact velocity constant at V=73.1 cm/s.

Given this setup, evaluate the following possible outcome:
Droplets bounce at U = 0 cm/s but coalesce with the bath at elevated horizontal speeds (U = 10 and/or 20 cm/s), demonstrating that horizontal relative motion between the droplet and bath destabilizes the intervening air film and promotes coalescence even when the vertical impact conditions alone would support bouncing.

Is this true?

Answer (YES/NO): YES